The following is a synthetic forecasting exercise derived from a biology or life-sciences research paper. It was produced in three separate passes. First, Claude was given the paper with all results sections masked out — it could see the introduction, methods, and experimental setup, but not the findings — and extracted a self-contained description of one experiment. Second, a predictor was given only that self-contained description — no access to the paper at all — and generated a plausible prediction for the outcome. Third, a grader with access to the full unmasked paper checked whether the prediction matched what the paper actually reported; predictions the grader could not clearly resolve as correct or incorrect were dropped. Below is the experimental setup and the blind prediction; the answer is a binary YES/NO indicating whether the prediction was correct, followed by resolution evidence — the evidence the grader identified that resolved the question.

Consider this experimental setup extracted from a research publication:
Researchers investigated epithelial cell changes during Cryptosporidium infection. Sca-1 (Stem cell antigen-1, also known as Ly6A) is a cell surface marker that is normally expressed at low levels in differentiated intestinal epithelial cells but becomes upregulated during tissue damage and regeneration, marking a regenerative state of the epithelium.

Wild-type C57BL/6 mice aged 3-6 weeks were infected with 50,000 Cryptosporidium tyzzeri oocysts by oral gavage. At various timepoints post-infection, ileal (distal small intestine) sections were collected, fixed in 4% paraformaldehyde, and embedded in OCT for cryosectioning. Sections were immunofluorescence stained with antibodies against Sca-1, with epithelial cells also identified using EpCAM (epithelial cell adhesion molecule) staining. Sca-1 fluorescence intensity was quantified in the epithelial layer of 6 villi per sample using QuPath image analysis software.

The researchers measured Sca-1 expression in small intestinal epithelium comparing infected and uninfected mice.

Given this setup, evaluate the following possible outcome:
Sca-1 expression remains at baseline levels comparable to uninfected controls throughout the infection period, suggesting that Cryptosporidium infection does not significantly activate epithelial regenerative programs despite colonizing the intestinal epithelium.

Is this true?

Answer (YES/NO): NO